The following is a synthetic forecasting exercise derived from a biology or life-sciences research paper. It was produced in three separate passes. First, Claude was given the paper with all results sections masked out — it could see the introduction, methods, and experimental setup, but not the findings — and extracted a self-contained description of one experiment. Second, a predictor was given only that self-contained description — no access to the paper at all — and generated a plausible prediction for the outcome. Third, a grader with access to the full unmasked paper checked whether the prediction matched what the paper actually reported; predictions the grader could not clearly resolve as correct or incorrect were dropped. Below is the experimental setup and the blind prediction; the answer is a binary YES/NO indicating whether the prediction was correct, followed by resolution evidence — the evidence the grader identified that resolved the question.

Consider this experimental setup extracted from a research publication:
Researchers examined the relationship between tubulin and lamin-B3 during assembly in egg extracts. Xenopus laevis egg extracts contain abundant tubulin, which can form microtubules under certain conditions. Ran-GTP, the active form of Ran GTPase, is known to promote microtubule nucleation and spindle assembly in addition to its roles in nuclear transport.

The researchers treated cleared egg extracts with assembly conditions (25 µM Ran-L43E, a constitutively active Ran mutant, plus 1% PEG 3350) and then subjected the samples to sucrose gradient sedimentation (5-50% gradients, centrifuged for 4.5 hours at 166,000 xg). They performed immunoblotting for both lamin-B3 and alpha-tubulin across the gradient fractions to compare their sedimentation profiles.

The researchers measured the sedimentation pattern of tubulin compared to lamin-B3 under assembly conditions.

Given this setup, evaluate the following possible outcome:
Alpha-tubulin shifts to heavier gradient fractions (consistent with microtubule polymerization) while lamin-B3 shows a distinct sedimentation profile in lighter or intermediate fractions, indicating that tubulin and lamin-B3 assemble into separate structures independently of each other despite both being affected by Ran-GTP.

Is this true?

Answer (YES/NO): NO